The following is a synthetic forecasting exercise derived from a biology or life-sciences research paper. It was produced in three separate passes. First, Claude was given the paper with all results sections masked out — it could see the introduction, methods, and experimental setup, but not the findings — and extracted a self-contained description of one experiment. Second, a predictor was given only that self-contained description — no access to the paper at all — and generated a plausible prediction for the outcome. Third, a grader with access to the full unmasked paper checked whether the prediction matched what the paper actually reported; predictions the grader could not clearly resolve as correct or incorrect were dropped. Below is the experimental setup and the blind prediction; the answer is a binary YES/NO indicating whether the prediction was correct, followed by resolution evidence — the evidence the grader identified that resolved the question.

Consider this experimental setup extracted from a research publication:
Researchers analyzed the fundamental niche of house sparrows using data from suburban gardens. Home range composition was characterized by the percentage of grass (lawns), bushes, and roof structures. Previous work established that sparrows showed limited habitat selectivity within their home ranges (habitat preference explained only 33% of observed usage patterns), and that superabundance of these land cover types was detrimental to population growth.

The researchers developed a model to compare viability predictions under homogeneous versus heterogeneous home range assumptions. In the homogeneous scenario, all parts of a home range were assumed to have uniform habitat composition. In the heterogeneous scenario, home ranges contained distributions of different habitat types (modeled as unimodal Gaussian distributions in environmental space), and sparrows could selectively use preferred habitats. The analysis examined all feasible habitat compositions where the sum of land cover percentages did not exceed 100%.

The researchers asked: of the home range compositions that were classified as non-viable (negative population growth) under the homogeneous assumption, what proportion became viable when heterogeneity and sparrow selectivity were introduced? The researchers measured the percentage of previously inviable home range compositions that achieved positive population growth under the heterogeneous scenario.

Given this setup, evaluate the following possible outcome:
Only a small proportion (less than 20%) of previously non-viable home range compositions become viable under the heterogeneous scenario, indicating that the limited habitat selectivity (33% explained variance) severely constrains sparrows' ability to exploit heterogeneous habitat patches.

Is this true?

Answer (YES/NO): YES